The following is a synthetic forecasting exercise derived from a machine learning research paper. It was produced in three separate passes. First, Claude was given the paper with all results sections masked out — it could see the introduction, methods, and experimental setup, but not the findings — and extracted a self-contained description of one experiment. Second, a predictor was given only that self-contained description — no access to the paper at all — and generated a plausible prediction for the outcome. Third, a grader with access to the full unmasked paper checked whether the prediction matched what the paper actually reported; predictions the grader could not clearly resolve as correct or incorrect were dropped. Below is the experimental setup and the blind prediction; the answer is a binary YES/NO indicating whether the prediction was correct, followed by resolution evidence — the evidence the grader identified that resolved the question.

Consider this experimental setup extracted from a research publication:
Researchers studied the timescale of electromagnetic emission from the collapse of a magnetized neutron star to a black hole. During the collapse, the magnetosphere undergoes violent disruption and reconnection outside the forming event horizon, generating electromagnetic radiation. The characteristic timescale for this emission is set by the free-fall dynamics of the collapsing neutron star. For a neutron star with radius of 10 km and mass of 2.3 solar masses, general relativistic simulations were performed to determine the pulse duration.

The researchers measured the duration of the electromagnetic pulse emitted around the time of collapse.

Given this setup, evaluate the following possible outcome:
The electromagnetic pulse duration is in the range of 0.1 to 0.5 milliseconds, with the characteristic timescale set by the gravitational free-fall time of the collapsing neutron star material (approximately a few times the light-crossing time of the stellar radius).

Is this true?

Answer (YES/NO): NO